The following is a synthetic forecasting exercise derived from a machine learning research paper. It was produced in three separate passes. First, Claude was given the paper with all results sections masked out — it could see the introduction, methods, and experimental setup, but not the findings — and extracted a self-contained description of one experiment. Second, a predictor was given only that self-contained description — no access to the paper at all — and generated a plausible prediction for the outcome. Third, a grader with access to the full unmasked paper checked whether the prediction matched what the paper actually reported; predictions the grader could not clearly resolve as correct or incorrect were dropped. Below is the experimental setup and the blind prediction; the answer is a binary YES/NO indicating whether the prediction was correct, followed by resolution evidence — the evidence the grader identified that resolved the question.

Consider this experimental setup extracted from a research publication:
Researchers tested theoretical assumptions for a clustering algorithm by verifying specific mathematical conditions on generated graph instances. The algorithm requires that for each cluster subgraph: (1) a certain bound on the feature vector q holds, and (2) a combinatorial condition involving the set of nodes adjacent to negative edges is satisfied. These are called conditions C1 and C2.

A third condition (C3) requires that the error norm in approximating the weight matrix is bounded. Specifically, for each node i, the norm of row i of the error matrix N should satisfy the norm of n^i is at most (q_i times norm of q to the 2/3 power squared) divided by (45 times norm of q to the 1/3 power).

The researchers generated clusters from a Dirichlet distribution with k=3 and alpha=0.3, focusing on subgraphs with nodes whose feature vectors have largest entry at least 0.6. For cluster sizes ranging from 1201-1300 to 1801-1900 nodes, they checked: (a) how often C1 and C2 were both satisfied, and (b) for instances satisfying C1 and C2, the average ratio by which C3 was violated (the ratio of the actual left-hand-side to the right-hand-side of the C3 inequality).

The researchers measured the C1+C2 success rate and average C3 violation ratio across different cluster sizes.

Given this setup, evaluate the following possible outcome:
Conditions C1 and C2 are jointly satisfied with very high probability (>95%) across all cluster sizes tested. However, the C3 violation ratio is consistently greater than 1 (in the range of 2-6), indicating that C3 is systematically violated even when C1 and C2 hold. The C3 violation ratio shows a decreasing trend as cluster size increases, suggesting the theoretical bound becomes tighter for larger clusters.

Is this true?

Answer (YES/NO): NO